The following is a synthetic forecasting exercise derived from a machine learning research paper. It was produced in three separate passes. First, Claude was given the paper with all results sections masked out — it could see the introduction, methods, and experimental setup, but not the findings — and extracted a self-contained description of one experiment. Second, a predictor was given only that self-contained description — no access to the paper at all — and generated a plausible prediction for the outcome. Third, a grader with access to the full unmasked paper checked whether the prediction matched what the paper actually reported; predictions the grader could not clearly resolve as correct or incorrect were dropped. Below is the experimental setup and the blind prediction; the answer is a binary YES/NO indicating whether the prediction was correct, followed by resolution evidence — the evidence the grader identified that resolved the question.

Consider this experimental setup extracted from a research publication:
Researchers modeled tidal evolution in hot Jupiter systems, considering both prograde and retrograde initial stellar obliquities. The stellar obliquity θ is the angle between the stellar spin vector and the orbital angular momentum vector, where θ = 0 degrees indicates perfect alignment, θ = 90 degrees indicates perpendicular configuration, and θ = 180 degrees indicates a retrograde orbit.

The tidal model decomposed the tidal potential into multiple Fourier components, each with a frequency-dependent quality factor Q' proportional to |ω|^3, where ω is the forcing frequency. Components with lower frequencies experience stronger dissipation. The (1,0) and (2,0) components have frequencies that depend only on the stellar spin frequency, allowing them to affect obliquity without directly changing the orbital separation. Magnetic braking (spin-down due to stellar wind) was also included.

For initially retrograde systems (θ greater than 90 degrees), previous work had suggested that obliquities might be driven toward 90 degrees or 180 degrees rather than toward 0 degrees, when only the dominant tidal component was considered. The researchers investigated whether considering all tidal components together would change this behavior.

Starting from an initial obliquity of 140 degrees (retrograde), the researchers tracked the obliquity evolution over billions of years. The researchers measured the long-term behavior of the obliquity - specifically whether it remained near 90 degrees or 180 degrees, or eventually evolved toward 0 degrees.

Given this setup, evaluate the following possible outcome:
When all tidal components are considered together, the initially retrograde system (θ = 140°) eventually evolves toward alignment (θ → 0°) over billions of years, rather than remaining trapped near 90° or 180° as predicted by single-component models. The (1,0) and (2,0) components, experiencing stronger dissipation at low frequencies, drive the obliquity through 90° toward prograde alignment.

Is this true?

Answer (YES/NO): NO